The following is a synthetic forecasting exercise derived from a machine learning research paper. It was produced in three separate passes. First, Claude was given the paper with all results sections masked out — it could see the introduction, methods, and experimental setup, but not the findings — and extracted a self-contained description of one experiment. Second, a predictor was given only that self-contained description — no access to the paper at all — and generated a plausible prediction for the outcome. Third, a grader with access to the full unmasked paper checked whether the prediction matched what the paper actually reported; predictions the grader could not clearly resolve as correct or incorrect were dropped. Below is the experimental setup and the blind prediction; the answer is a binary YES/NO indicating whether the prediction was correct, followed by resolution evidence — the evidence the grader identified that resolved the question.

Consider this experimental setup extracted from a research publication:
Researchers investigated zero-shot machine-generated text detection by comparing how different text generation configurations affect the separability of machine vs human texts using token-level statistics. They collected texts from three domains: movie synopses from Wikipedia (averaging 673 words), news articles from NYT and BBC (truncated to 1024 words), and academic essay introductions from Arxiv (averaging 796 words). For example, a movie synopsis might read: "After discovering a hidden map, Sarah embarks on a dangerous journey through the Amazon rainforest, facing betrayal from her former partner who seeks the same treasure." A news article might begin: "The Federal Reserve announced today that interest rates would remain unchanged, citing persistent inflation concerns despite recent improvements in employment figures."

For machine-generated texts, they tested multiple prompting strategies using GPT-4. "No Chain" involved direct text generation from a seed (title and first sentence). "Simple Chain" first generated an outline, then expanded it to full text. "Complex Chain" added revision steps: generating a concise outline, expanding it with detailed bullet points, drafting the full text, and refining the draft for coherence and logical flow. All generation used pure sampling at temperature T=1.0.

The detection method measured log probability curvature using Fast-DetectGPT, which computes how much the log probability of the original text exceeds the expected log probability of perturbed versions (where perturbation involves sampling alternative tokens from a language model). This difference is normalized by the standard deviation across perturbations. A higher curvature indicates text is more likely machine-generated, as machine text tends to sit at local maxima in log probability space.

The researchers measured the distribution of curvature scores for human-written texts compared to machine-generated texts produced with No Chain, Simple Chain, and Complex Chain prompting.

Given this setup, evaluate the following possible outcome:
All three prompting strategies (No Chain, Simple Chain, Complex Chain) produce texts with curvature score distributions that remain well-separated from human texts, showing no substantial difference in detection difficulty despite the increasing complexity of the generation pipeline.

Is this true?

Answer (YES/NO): NO